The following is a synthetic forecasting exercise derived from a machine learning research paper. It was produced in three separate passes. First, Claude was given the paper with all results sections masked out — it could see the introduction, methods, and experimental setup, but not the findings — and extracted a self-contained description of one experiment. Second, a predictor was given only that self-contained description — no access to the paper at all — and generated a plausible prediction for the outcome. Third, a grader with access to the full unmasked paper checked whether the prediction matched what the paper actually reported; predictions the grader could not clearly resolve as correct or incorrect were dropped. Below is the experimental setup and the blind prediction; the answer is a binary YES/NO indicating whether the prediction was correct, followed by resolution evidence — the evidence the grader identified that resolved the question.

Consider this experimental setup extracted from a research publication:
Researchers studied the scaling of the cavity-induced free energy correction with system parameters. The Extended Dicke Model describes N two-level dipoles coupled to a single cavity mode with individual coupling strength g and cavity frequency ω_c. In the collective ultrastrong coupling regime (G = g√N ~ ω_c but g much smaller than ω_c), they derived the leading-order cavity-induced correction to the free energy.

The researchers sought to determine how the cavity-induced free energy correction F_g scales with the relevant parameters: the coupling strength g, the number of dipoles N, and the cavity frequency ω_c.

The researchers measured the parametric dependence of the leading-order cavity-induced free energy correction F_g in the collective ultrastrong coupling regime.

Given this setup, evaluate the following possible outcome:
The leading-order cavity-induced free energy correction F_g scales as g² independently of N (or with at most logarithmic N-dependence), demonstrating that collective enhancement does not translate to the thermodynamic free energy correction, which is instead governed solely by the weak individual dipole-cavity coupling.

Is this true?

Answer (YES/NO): NO